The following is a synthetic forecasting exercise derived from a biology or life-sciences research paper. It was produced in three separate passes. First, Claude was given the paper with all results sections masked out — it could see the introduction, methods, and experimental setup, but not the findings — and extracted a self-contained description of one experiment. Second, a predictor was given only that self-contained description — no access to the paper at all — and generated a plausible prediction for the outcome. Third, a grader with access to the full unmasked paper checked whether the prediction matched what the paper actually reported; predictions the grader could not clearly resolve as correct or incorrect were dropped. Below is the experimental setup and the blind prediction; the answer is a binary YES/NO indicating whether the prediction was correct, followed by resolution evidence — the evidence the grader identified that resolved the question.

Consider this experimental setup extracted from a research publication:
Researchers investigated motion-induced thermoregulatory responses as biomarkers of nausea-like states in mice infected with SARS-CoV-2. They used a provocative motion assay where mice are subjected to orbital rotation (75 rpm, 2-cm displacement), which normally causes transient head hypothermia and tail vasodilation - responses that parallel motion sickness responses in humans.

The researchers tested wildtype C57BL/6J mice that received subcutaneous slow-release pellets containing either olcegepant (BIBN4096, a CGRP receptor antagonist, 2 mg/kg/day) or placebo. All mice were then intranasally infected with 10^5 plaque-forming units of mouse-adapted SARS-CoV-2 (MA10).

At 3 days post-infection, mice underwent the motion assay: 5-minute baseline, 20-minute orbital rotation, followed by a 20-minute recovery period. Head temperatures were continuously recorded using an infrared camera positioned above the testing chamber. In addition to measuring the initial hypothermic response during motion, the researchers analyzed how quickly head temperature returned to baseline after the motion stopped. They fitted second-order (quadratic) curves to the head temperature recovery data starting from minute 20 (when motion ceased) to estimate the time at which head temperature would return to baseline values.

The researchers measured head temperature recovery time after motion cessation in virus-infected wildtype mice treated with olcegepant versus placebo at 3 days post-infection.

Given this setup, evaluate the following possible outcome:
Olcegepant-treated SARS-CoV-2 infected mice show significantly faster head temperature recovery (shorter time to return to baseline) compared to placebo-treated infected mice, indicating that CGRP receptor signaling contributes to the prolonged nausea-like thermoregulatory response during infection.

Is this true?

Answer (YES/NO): NO